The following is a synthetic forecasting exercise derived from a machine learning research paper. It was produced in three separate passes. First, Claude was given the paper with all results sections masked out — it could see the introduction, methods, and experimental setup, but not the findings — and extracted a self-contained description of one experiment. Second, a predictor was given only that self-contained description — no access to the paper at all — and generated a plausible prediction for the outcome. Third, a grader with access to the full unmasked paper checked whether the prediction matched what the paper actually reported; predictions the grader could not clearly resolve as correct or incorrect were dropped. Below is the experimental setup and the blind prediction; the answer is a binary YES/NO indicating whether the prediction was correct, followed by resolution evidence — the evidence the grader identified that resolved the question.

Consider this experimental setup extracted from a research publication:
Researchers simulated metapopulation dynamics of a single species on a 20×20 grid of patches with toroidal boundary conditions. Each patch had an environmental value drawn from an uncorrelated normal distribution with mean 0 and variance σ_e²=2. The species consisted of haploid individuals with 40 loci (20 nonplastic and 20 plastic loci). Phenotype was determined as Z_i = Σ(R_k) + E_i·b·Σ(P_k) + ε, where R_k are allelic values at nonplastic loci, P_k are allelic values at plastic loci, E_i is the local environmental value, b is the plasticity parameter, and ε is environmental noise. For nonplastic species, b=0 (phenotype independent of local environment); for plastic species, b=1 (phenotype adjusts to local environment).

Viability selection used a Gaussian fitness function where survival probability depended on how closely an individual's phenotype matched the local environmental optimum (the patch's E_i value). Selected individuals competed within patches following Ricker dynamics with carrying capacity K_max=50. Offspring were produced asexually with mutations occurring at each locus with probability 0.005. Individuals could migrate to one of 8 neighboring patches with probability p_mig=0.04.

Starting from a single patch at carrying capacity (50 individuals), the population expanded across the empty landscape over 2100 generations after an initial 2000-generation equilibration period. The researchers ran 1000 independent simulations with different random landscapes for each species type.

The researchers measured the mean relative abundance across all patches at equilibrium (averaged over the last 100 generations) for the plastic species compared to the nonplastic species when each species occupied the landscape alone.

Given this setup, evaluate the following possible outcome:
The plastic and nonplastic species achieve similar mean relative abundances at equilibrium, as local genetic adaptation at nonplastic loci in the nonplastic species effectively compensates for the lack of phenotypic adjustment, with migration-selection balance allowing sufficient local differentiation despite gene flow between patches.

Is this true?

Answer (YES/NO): YES